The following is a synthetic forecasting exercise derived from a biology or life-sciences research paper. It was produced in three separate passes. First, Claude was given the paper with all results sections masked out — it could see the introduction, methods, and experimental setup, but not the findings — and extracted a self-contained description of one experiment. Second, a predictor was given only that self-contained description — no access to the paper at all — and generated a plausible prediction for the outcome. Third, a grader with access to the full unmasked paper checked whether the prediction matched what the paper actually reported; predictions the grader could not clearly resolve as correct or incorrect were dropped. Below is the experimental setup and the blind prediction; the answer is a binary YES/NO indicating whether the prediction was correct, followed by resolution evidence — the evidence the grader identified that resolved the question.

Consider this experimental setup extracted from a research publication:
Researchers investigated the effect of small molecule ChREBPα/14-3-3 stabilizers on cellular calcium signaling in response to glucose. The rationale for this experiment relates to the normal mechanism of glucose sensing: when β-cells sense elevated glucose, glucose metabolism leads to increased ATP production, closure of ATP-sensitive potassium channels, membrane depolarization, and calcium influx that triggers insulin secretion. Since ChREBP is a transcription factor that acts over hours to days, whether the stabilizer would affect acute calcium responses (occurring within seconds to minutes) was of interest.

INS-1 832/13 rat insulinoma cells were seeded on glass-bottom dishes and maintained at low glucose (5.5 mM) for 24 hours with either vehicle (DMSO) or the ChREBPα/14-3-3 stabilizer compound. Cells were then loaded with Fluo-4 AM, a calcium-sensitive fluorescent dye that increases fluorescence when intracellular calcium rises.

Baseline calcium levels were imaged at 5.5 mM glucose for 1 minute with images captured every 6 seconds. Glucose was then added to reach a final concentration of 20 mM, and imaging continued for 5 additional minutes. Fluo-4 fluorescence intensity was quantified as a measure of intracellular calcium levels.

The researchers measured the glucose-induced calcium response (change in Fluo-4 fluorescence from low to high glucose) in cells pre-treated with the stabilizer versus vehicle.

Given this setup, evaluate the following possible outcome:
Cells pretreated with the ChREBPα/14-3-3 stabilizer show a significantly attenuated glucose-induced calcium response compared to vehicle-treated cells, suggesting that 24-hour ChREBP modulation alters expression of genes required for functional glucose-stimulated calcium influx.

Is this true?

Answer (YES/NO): NO